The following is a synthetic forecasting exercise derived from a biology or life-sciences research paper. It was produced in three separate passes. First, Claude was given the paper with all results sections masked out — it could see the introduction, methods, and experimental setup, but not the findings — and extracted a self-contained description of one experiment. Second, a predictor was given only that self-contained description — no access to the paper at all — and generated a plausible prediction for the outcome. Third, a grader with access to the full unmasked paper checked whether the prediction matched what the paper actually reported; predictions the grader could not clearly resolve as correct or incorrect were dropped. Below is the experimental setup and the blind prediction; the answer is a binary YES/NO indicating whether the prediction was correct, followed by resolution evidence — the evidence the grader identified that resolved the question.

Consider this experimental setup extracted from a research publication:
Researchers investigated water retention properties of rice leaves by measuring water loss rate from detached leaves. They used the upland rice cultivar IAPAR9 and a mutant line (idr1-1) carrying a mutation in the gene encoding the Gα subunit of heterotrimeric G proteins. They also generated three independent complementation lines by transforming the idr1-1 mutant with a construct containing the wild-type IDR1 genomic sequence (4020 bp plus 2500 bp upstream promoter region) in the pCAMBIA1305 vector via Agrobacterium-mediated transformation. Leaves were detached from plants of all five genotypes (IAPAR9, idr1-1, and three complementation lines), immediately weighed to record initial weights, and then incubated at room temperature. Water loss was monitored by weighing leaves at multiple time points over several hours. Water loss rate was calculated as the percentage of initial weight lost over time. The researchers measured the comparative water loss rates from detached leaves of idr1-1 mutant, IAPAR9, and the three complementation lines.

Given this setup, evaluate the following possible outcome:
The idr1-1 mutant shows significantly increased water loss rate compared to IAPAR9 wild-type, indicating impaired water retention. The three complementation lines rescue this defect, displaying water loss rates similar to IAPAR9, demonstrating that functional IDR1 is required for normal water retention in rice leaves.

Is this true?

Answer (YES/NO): NO